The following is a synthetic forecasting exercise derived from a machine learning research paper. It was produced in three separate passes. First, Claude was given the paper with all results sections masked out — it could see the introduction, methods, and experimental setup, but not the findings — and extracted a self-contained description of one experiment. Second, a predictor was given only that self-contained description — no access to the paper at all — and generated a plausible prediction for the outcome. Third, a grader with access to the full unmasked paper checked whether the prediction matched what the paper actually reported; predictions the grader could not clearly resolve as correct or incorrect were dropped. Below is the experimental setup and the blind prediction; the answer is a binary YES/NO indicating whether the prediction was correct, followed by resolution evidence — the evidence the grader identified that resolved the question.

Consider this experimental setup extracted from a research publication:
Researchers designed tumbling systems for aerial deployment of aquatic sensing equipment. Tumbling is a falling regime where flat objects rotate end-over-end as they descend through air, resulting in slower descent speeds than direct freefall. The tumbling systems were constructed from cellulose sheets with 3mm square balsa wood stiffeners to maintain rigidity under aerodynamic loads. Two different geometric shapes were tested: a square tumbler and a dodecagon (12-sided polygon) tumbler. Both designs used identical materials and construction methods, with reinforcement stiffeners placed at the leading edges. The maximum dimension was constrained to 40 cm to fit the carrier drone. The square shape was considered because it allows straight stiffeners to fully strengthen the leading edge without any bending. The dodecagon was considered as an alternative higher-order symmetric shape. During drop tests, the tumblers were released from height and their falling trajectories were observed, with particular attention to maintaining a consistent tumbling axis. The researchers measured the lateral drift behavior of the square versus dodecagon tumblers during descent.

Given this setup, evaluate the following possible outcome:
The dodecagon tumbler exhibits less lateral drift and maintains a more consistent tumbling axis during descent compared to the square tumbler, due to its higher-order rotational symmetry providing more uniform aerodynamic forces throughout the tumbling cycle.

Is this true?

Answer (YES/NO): YES